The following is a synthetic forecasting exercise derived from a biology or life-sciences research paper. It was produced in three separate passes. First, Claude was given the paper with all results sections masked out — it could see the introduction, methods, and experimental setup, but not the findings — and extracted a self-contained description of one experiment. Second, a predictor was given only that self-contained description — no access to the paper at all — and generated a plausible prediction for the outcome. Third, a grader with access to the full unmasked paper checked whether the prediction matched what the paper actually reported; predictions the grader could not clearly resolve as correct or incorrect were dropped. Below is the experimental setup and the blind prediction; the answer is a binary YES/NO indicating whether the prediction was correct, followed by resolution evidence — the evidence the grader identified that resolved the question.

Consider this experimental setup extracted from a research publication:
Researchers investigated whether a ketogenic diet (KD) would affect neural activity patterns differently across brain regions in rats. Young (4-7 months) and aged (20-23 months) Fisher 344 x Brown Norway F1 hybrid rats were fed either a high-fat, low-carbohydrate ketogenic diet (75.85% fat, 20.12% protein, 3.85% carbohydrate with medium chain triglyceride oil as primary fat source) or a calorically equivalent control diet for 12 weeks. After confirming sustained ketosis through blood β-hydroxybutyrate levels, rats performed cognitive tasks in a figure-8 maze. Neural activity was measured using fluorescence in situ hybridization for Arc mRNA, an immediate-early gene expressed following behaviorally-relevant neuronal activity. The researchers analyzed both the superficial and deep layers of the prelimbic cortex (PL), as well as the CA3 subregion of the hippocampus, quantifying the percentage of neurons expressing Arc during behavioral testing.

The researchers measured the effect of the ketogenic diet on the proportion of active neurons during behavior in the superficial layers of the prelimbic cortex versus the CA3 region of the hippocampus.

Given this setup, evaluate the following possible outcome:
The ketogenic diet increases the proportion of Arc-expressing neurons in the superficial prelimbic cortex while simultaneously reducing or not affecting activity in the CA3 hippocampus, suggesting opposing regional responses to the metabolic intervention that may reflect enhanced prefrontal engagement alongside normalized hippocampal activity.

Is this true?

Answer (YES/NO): NO